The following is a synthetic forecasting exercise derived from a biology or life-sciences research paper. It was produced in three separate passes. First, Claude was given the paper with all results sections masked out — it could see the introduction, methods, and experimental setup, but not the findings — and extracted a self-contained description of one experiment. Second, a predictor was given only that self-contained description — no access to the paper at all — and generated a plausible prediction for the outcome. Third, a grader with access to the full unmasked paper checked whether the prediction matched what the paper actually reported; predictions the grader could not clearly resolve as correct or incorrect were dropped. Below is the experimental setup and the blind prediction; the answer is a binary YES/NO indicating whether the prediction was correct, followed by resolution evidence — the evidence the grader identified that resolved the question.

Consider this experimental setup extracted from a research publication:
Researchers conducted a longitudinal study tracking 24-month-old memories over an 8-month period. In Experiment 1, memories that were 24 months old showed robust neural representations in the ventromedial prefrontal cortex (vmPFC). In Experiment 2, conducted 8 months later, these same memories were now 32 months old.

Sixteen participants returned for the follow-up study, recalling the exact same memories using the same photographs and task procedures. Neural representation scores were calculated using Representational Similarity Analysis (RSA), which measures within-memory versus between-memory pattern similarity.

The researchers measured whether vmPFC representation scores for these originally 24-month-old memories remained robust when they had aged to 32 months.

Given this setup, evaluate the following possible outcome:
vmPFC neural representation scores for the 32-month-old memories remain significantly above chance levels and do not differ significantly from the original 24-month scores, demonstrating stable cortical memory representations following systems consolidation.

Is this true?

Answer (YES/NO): NO